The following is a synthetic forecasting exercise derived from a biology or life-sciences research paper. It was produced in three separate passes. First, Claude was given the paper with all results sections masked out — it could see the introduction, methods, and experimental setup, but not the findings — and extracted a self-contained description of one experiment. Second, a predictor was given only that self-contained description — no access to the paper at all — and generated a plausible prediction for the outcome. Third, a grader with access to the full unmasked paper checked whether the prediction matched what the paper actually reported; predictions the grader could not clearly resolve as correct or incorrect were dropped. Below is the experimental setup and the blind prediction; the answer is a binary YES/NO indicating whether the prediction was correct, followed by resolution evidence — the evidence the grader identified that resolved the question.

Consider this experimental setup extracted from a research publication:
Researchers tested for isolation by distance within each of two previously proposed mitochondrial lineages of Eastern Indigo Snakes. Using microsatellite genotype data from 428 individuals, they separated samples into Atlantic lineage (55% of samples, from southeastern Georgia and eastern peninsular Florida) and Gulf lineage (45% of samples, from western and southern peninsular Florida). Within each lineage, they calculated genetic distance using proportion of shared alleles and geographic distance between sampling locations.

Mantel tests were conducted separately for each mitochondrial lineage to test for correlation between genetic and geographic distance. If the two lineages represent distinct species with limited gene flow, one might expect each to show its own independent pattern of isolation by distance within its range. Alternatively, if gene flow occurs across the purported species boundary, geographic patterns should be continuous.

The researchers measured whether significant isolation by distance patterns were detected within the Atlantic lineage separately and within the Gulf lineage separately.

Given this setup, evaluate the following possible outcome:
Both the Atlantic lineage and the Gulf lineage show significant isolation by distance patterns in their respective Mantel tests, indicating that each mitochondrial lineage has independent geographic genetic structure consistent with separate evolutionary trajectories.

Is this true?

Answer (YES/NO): NO